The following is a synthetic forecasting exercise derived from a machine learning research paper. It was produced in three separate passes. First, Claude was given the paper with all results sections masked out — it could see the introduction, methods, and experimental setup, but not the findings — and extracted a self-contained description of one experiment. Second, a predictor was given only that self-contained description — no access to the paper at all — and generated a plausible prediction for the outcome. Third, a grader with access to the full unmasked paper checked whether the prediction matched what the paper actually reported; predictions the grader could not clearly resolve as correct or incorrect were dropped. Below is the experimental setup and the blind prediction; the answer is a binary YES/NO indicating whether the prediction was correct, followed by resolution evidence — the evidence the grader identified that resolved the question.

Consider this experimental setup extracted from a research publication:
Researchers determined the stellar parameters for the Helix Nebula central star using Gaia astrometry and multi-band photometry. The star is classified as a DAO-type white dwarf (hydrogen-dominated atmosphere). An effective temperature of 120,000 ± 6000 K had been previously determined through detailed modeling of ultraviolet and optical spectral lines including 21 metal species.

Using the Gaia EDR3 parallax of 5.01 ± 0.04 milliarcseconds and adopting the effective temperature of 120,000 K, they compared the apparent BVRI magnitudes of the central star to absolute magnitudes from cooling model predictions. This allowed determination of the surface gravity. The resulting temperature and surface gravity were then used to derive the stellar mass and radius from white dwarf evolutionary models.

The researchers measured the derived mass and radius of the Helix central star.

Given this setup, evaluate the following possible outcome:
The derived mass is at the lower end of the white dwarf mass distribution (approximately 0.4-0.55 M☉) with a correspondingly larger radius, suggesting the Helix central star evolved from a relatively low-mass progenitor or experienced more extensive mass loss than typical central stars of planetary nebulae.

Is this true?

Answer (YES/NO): NO